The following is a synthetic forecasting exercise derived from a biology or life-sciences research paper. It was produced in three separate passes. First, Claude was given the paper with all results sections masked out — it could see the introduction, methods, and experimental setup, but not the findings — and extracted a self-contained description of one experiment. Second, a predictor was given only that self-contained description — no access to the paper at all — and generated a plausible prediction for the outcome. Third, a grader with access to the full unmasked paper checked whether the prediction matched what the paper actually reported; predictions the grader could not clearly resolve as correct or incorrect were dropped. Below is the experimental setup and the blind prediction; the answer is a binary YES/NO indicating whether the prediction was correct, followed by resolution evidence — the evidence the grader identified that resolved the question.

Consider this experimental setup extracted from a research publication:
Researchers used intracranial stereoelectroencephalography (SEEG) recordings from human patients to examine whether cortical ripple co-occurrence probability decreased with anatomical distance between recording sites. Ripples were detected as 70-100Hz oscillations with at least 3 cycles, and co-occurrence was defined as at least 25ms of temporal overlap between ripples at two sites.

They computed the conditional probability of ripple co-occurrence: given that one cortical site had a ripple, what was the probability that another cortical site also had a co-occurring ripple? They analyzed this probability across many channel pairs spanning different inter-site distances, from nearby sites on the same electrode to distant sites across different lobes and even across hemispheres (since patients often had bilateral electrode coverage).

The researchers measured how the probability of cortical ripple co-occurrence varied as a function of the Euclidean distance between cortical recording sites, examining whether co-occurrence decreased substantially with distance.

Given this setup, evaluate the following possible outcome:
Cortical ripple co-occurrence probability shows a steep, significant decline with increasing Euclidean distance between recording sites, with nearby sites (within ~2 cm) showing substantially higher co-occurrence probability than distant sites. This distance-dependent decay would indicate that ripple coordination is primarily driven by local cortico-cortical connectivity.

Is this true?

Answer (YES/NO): NO